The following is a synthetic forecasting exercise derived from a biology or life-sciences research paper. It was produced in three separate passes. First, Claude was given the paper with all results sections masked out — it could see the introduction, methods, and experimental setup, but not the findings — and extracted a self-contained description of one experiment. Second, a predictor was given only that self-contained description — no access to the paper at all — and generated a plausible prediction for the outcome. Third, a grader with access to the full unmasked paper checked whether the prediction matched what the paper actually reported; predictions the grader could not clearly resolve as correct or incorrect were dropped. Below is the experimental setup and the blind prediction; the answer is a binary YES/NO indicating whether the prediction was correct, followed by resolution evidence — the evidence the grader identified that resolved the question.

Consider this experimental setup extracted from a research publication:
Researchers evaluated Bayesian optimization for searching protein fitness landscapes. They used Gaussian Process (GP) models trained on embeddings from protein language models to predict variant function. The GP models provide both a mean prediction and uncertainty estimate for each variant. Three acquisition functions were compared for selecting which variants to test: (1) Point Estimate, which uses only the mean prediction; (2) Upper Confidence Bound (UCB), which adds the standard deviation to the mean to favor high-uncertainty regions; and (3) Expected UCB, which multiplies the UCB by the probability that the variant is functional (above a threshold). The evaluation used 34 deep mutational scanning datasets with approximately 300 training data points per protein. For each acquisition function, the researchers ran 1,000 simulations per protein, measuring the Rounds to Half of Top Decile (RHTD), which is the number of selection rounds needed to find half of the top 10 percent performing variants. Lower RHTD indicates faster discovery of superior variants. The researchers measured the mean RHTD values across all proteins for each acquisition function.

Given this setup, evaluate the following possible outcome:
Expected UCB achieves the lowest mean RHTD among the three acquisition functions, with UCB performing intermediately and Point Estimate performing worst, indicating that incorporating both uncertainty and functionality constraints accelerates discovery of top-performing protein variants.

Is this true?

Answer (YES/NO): NO